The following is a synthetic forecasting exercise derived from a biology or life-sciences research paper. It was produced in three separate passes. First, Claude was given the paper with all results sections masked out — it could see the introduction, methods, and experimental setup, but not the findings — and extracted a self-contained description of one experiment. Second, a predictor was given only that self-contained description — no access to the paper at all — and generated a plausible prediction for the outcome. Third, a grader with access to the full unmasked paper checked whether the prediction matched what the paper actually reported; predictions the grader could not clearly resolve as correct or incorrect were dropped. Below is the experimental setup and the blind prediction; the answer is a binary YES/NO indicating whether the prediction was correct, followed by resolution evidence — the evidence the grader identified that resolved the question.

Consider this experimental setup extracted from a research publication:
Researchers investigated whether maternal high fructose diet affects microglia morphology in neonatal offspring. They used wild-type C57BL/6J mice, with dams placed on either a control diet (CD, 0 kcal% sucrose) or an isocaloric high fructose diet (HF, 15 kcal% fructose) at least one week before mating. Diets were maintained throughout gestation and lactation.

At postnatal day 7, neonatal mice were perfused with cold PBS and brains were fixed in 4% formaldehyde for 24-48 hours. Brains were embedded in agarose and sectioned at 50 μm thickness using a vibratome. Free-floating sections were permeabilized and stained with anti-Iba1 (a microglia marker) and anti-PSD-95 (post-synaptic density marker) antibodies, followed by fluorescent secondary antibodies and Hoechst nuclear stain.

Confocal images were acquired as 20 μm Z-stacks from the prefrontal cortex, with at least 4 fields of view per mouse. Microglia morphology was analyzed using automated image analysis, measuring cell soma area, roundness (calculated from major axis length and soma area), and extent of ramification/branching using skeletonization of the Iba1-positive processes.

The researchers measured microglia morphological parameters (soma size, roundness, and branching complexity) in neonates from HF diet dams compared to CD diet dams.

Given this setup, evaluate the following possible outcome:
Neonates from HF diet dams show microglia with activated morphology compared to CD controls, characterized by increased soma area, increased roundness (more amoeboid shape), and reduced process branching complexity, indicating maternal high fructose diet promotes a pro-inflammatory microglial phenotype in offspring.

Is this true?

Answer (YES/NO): NO